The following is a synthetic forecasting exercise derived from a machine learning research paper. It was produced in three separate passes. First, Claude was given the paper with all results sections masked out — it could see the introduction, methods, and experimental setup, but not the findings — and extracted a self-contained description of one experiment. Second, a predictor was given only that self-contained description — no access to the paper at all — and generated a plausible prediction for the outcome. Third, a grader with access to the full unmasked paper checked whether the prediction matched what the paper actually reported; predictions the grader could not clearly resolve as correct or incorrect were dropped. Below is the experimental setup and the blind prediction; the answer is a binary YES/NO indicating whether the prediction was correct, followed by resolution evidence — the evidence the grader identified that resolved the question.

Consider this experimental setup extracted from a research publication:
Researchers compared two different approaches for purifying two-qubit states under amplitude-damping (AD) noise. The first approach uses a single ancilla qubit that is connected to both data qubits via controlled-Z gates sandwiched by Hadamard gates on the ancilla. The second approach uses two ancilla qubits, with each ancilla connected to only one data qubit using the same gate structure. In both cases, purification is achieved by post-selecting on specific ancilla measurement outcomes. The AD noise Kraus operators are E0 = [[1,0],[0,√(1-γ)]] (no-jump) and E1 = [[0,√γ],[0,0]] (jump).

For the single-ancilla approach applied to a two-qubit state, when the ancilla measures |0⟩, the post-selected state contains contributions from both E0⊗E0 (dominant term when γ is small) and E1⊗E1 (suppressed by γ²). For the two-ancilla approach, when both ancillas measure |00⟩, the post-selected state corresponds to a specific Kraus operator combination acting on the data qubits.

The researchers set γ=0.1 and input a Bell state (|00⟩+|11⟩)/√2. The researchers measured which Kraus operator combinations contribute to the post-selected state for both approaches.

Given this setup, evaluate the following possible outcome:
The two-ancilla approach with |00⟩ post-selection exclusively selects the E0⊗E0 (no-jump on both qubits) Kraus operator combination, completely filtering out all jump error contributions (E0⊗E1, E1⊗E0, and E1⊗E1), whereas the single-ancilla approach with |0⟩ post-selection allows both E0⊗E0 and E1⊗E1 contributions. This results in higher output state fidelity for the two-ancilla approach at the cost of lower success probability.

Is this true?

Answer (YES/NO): YES